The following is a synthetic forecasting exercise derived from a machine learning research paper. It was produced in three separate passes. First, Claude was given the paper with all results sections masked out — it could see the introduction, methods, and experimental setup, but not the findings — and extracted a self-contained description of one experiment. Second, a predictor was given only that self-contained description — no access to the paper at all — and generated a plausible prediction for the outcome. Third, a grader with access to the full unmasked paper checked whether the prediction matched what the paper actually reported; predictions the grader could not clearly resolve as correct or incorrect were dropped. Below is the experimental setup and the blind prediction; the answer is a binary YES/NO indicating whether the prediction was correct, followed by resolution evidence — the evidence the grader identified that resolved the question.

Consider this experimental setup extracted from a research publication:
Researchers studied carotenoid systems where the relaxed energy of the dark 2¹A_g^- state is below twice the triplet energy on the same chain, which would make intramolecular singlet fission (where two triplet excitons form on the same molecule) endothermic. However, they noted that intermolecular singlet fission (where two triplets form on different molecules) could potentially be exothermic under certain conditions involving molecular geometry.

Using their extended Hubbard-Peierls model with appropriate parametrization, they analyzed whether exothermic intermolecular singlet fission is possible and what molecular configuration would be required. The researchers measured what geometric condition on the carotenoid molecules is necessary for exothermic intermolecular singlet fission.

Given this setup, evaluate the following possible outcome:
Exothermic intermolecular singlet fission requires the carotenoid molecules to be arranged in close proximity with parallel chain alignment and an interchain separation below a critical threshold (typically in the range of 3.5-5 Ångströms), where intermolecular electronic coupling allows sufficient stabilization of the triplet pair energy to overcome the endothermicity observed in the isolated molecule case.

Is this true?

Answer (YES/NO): NO